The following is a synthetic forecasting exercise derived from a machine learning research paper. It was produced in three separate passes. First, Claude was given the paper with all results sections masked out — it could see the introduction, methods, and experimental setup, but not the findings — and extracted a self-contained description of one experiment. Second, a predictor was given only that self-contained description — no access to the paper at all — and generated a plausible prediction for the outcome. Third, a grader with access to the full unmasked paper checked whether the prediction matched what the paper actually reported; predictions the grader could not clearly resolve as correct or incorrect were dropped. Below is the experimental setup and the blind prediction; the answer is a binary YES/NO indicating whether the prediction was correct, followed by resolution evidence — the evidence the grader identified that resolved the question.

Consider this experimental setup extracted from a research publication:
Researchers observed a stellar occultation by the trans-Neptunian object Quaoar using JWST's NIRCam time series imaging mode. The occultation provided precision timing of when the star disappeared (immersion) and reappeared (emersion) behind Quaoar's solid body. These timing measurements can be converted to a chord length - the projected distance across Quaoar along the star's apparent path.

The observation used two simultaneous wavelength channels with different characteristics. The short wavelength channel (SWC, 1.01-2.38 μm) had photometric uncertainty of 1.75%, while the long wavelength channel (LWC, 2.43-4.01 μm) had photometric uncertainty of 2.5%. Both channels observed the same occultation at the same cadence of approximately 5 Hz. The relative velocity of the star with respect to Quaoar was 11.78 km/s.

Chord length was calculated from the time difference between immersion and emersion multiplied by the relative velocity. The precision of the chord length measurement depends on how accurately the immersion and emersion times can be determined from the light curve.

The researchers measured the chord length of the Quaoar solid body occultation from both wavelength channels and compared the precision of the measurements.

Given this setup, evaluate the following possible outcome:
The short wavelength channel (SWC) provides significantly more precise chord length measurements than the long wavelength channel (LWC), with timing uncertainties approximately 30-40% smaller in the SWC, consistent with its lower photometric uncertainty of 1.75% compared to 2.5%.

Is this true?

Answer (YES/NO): NO